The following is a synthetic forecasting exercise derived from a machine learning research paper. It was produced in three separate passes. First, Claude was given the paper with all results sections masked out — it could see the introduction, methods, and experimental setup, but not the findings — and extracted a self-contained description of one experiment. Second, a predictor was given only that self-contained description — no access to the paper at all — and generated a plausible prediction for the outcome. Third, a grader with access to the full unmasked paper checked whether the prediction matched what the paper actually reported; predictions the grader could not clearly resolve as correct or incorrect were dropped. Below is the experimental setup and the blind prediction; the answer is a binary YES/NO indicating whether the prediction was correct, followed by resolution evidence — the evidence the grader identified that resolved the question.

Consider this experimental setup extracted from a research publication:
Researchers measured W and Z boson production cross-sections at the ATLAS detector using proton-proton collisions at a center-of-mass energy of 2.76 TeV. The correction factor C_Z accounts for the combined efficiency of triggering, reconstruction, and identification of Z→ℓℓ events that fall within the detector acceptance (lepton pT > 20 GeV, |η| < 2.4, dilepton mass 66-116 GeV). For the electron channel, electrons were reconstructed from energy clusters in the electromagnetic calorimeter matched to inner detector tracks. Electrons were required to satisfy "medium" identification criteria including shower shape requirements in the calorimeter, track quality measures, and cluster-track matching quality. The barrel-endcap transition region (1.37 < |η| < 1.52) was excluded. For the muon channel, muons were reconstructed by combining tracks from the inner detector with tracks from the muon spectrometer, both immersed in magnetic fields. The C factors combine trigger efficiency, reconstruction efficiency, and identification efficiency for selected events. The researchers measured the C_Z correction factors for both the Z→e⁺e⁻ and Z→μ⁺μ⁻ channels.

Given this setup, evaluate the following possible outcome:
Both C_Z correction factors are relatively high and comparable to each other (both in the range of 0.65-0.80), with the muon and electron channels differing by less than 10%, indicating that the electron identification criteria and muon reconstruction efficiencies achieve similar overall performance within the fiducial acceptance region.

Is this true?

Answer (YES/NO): NO